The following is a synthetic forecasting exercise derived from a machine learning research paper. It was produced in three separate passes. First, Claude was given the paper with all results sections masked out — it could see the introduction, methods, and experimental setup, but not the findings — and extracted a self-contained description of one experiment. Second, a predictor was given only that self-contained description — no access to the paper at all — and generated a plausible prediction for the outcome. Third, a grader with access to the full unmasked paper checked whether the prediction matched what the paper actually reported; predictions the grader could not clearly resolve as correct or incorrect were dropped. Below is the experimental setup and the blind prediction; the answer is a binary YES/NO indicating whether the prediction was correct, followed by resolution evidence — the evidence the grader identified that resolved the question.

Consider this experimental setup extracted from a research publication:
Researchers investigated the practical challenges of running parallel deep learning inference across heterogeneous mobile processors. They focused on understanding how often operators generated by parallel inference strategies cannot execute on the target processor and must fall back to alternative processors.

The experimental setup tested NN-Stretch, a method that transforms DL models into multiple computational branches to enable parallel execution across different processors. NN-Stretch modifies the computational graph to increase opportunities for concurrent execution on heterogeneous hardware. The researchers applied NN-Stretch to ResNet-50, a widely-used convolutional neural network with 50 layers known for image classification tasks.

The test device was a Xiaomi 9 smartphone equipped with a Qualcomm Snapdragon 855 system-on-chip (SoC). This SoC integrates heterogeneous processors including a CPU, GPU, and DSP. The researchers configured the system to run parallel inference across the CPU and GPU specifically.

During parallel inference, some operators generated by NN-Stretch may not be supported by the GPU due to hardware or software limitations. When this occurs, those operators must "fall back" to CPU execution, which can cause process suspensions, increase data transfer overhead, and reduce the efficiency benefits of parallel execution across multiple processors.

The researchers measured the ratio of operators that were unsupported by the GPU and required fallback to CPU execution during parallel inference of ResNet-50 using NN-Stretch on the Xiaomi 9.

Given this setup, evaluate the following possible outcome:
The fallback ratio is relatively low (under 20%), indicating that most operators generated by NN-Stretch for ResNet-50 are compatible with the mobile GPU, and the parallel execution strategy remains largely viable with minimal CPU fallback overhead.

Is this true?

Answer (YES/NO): NO